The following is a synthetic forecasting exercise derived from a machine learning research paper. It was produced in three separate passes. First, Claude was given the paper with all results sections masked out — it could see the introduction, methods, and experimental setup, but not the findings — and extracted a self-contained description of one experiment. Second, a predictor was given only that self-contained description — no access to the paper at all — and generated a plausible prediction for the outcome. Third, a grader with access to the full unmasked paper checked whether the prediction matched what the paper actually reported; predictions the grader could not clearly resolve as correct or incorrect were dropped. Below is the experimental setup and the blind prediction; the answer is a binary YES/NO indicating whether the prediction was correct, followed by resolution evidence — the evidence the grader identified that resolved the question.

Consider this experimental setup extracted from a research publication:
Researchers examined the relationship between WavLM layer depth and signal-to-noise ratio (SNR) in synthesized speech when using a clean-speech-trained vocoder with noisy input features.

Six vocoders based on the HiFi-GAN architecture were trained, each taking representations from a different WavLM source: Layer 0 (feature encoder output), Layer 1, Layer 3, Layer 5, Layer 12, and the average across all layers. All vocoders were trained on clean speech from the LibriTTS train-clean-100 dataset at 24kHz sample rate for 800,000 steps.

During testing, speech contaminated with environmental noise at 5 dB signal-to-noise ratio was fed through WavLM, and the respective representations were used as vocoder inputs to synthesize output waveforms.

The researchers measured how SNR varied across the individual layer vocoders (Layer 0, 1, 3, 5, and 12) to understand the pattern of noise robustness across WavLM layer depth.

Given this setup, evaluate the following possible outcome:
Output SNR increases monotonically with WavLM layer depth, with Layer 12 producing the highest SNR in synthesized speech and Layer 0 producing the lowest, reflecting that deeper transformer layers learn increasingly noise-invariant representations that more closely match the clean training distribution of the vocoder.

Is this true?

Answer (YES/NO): NO